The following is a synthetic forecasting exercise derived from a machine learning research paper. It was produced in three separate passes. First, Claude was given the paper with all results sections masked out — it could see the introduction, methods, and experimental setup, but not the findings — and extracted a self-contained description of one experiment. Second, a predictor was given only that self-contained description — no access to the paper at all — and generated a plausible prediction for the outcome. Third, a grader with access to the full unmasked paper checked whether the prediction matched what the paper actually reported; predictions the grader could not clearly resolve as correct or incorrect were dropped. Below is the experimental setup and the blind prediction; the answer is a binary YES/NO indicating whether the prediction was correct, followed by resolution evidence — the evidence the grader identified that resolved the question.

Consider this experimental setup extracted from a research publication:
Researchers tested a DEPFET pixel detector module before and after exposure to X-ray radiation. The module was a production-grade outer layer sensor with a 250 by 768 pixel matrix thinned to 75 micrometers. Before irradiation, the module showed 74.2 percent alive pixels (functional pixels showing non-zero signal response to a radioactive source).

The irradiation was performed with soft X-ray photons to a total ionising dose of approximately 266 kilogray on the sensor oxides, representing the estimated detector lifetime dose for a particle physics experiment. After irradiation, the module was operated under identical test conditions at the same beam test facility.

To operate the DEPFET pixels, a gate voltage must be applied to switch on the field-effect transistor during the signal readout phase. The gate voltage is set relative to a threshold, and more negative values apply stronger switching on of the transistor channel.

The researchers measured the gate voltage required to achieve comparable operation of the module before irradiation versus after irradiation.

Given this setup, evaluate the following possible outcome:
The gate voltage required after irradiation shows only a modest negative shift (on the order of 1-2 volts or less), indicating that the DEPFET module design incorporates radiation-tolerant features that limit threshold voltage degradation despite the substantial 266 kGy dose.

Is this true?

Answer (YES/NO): NO